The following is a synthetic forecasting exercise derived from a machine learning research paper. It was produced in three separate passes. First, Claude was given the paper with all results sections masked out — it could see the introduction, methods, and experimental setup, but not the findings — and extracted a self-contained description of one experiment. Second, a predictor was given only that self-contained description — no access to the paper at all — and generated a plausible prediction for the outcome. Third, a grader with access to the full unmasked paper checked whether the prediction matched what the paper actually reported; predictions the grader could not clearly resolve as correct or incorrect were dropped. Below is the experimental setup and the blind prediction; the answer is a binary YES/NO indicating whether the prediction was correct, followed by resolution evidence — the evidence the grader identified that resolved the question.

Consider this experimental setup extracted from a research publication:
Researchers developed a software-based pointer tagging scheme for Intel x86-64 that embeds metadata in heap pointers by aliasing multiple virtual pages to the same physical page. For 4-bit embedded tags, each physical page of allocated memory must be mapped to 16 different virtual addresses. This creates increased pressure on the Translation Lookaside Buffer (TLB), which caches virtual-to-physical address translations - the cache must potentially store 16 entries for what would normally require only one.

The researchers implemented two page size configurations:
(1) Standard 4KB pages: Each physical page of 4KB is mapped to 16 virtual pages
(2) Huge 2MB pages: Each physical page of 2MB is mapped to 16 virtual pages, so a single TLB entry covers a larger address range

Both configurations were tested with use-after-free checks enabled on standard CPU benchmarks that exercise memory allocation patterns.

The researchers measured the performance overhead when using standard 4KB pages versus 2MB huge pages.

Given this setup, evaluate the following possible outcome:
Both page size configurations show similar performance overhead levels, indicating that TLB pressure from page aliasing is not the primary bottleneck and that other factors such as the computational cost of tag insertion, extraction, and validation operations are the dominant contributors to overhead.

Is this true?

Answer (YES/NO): NO